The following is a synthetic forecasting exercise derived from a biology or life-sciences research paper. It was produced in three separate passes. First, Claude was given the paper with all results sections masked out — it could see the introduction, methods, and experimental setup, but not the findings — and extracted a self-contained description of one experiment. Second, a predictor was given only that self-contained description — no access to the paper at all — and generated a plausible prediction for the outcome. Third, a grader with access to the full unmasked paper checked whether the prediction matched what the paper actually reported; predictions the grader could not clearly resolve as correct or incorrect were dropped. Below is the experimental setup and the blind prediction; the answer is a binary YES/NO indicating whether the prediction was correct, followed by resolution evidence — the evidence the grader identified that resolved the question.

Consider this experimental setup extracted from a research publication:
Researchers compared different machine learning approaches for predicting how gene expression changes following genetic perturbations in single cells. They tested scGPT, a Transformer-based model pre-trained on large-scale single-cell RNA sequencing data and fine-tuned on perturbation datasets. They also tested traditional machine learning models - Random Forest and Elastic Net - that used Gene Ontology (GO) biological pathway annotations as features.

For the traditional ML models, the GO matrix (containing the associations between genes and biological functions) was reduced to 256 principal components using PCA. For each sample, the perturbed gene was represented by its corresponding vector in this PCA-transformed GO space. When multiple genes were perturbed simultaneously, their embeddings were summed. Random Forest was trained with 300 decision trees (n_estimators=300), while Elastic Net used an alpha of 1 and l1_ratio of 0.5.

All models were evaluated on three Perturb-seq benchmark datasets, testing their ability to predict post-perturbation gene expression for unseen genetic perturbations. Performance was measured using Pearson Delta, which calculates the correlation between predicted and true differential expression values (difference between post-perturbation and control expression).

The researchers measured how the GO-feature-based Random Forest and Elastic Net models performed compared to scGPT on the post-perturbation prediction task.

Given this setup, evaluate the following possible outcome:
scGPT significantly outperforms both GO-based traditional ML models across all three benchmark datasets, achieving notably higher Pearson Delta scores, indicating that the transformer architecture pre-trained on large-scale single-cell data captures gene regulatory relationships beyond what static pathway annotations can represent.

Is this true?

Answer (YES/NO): NO